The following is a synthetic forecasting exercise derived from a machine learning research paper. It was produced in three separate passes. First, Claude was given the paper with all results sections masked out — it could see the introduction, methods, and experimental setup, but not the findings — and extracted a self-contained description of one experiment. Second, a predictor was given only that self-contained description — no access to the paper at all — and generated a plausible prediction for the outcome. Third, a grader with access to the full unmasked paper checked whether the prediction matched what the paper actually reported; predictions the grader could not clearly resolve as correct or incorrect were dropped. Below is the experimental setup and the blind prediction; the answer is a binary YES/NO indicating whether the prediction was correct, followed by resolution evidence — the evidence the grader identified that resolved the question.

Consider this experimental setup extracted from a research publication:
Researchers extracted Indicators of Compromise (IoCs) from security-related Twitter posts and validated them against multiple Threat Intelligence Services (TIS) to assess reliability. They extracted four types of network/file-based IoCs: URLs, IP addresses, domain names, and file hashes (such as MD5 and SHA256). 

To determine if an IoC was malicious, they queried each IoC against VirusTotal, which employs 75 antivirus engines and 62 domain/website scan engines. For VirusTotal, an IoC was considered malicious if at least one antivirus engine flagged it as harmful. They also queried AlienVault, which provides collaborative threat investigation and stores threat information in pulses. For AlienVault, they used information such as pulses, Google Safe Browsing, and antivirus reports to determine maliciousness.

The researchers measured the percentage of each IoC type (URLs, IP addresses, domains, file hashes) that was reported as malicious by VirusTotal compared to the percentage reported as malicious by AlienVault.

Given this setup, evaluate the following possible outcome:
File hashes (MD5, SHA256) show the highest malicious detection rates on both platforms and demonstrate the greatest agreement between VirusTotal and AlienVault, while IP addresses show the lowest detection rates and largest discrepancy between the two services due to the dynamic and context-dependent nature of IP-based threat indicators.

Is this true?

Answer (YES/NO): NO